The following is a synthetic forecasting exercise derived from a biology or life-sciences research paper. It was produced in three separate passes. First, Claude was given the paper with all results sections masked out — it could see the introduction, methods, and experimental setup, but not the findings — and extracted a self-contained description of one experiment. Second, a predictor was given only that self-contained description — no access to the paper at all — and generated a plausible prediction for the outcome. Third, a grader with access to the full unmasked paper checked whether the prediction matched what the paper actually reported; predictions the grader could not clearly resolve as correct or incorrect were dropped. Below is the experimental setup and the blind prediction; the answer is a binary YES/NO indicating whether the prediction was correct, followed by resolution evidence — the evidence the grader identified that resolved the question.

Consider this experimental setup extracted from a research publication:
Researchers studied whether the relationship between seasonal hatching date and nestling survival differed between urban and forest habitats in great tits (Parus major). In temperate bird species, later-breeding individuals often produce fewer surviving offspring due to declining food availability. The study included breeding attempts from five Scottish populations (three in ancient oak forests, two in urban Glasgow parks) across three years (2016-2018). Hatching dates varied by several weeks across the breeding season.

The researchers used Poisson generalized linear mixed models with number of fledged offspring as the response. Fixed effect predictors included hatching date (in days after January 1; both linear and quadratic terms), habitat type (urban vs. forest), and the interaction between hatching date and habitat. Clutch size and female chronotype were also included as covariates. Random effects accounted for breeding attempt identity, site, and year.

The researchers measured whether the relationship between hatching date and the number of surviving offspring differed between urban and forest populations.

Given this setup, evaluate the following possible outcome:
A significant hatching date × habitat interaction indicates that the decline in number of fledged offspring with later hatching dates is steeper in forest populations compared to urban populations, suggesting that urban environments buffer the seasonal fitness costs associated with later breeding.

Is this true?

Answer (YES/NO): NO